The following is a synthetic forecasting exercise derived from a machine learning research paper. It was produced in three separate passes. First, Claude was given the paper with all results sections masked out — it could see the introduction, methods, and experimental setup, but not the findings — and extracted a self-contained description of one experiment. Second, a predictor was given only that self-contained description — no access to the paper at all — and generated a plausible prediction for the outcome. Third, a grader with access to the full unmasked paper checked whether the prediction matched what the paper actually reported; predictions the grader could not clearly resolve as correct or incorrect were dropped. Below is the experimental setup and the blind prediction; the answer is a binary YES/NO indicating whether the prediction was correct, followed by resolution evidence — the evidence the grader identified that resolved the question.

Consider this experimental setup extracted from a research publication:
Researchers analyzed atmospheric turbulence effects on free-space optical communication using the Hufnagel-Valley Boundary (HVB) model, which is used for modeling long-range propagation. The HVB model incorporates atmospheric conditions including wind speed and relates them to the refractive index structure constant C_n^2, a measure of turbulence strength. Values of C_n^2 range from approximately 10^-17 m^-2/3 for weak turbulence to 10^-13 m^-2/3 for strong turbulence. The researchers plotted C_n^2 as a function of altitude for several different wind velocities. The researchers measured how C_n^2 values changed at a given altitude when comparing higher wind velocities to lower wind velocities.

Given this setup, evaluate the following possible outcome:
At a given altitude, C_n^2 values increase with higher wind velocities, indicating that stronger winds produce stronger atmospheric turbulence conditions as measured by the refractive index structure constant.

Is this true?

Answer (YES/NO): YES